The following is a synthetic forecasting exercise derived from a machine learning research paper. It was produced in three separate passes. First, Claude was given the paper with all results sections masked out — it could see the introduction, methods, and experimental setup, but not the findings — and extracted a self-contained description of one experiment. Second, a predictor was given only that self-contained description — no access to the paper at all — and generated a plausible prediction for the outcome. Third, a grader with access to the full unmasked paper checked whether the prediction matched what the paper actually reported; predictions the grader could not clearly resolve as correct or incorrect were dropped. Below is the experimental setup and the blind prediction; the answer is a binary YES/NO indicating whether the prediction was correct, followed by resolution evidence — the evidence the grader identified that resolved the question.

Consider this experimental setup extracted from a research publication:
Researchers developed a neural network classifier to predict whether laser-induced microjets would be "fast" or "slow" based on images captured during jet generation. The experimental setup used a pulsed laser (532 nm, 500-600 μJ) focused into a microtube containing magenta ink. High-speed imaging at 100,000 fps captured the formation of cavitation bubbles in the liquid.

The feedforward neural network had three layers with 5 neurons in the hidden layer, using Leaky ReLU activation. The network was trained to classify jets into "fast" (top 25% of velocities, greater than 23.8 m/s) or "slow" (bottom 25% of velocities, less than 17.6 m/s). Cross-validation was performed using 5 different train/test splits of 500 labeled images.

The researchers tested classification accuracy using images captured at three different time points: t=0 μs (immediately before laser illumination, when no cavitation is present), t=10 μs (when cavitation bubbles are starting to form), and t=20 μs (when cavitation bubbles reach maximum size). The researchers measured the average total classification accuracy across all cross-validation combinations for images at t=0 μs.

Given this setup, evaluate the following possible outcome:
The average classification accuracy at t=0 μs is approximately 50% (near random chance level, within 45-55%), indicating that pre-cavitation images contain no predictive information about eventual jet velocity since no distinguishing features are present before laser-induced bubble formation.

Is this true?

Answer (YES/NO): NO